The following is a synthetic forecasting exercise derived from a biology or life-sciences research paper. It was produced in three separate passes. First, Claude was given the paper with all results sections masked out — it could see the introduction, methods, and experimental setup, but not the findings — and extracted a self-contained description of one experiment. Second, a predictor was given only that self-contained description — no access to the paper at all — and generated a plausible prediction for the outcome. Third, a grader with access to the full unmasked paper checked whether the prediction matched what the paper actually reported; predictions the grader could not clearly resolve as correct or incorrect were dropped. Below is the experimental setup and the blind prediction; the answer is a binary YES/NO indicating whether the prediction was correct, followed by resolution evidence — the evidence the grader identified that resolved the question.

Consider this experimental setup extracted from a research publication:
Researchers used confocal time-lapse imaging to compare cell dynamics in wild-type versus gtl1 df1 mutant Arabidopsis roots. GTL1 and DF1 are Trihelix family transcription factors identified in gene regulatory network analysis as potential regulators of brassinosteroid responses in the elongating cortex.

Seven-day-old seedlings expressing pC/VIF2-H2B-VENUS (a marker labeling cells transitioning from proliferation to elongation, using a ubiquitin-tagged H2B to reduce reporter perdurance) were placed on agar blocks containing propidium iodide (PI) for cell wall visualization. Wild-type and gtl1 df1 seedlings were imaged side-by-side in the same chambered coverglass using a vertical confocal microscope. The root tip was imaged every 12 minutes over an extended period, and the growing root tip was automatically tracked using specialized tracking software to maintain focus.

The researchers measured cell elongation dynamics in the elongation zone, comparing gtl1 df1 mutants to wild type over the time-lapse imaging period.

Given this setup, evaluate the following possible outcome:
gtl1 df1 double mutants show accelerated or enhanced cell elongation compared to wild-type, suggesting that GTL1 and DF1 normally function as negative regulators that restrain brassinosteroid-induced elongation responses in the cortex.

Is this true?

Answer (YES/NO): NO